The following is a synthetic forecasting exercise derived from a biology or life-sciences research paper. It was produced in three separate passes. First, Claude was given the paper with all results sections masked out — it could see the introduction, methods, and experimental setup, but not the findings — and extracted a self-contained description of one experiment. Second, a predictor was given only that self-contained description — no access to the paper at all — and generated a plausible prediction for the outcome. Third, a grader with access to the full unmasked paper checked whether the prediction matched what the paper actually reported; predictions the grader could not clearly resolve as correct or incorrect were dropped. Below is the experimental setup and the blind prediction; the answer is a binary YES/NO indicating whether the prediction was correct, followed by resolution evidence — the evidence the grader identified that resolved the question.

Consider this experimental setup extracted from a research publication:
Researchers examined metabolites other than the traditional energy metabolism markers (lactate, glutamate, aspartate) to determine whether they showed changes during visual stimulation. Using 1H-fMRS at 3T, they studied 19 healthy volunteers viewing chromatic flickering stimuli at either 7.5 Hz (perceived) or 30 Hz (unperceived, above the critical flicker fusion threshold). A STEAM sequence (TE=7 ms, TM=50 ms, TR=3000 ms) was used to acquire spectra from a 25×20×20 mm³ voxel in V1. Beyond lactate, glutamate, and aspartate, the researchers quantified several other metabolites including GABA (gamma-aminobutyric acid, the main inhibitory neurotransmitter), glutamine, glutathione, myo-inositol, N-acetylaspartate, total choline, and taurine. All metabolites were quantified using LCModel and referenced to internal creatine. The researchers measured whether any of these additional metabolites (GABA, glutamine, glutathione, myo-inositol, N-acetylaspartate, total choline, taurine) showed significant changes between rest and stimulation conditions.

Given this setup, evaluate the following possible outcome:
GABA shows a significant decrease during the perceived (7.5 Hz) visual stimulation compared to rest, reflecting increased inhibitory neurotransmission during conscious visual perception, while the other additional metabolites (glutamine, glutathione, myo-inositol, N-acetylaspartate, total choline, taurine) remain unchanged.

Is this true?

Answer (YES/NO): NO